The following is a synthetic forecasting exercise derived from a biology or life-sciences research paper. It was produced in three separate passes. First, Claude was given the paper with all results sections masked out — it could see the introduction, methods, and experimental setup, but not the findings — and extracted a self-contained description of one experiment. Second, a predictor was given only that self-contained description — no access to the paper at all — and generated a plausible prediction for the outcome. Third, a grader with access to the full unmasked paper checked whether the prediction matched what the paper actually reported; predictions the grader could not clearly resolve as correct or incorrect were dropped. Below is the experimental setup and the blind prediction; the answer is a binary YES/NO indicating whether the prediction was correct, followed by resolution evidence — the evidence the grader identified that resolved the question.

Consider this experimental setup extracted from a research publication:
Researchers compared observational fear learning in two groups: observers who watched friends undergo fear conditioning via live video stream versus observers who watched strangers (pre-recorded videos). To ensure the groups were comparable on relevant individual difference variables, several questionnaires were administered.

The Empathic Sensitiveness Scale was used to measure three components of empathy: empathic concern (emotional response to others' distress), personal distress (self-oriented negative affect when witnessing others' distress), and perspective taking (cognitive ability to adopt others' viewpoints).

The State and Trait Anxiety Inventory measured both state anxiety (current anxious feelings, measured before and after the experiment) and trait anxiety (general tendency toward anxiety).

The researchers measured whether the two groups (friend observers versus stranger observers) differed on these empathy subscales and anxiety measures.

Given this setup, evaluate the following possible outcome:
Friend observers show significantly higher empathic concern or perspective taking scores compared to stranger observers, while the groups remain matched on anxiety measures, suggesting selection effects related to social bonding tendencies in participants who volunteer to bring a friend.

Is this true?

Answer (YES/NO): NO